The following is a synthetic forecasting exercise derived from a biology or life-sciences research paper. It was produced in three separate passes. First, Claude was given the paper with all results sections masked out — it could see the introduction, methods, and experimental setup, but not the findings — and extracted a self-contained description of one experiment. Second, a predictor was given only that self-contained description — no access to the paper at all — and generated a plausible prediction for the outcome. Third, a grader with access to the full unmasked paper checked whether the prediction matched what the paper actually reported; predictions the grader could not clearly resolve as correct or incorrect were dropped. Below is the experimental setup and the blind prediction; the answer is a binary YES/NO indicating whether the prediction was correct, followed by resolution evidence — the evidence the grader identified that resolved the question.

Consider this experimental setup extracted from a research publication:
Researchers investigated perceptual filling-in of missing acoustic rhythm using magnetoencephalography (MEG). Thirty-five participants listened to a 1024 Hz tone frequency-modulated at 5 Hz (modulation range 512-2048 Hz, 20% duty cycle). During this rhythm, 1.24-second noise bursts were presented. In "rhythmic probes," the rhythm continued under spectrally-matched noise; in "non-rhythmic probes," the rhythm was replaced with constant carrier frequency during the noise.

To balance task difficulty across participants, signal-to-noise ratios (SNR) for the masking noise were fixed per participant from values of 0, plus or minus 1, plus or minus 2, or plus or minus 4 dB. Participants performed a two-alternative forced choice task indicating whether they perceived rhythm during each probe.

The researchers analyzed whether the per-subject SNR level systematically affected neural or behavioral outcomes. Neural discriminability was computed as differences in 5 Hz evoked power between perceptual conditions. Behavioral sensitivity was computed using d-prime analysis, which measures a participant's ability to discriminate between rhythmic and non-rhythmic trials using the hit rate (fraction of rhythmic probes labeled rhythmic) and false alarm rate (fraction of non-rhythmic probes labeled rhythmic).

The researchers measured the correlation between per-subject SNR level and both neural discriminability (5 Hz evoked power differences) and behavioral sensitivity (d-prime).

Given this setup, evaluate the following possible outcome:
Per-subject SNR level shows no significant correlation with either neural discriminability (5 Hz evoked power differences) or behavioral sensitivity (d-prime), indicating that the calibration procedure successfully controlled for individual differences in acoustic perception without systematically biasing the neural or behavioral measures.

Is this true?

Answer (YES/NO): YES